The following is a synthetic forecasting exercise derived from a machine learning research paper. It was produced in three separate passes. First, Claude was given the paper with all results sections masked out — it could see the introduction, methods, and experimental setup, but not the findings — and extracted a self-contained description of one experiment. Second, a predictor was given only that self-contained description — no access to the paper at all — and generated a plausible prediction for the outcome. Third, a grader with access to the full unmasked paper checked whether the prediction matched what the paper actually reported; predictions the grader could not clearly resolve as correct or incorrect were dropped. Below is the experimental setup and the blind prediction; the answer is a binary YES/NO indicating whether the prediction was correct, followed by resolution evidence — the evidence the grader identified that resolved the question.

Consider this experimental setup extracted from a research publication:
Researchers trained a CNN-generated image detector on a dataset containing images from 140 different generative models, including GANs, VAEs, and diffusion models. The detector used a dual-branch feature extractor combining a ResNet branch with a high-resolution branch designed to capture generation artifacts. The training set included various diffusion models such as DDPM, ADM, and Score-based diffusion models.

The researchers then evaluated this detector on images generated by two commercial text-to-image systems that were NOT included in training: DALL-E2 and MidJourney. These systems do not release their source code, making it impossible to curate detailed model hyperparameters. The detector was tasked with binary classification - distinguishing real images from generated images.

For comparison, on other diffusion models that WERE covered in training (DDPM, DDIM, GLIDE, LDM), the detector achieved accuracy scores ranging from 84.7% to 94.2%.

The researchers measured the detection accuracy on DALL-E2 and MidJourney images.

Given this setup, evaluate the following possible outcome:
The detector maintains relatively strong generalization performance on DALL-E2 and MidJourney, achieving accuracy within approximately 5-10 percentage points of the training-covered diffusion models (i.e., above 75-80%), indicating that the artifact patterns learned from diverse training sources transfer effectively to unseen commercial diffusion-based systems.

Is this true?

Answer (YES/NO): NO